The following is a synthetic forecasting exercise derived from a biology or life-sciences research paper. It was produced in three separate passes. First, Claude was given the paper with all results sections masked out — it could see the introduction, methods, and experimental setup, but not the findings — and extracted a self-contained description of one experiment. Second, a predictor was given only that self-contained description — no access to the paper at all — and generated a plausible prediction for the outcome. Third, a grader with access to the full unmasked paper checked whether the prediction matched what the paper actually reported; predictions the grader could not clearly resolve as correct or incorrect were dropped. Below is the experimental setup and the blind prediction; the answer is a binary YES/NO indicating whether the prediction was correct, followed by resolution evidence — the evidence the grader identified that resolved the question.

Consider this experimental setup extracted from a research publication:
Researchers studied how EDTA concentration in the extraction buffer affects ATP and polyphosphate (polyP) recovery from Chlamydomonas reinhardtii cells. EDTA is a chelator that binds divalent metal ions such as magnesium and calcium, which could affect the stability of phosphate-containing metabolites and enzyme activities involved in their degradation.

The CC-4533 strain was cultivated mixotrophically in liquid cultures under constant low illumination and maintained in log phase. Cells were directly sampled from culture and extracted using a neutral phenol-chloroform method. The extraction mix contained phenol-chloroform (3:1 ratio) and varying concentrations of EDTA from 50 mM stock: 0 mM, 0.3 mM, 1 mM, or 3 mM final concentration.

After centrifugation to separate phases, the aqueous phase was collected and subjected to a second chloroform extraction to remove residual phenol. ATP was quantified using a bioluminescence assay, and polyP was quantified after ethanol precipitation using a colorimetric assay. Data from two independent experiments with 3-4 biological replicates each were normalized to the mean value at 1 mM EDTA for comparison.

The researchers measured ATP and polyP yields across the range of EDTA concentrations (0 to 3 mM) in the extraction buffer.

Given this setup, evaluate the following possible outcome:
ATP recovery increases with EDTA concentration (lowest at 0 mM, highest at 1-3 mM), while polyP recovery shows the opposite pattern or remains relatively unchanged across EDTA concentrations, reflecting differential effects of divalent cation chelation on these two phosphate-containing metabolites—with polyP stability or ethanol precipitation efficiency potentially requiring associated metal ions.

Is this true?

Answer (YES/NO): NO